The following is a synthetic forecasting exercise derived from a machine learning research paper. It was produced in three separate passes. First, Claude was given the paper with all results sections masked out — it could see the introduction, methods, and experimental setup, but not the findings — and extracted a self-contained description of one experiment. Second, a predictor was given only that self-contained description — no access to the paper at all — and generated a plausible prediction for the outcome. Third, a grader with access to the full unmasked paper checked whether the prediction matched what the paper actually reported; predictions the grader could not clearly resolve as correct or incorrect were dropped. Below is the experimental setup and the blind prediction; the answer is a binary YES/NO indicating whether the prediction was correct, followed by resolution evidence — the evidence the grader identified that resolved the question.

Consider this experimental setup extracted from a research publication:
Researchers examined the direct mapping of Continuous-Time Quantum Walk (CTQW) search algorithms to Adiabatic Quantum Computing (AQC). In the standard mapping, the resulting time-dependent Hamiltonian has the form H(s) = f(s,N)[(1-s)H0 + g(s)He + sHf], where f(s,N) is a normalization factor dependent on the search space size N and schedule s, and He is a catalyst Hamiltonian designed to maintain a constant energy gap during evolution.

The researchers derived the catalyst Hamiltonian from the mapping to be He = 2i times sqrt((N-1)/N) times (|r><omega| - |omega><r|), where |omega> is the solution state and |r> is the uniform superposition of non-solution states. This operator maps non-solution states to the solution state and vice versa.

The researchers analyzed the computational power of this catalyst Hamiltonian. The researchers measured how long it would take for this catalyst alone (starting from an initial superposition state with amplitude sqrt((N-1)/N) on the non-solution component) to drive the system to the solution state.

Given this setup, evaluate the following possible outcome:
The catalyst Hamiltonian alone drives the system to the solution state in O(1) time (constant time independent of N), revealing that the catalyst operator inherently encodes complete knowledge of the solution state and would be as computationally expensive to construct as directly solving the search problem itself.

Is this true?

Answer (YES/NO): YES